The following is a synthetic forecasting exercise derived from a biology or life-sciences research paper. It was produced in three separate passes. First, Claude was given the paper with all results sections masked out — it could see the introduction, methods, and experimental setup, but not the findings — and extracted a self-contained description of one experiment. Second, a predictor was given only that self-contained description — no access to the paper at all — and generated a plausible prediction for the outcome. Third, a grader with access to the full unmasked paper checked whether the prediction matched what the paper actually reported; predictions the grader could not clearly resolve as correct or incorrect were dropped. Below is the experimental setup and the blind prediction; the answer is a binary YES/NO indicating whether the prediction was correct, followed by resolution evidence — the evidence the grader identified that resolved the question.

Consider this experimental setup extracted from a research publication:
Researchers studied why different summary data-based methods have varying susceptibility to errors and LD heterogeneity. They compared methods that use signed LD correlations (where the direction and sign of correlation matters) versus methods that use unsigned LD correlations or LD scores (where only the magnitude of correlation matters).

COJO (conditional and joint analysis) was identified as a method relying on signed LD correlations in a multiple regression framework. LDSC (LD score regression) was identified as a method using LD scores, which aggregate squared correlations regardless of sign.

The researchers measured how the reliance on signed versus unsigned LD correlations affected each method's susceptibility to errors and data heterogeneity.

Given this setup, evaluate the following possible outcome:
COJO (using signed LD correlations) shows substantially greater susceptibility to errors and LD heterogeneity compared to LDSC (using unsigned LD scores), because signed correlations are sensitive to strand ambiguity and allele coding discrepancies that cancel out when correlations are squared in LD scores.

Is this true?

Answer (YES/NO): NO